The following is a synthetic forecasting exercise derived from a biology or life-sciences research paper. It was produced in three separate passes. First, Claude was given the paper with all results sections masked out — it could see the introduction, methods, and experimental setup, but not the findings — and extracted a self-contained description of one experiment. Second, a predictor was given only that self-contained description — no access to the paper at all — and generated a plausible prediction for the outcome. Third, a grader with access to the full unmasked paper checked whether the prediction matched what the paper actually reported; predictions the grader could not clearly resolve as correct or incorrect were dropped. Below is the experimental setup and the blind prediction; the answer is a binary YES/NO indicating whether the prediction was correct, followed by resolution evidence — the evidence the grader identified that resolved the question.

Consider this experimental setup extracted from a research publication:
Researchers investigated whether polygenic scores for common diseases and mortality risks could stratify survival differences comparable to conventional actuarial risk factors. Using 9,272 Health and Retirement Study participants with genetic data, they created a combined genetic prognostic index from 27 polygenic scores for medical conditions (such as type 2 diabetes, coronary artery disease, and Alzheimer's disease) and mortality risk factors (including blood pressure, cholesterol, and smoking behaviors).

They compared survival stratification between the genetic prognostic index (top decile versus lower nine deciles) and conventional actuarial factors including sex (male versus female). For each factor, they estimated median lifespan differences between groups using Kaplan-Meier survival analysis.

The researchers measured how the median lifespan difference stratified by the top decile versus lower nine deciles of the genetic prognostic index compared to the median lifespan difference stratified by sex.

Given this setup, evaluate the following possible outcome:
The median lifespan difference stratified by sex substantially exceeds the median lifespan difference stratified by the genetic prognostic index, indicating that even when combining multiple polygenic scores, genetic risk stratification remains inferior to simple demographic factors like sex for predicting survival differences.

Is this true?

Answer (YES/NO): NO